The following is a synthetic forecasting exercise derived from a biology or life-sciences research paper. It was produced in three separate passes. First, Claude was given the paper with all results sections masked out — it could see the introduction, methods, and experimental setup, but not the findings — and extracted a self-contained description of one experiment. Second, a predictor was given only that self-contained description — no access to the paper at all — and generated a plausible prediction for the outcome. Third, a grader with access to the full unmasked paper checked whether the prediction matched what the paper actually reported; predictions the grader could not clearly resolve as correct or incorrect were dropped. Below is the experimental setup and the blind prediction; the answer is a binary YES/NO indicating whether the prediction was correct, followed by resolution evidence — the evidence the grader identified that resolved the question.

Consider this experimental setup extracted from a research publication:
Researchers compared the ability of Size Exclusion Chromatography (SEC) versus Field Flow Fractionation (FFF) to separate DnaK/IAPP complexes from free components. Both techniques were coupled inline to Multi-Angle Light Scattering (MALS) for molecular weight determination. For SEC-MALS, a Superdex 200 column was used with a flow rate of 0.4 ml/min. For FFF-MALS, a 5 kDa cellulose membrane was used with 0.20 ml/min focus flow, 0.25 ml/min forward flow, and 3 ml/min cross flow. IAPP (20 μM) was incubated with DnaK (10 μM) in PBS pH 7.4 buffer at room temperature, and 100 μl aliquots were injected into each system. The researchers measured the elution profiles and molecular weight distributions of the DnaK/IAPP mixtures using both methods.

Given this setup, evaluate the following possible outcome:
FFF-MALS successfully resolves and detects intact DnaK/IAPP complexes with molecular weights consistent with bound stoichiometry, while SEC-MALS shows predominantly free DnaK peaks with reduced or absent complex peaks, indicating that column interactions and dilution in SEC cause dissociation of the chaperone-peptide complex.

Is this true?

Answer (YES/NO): NO